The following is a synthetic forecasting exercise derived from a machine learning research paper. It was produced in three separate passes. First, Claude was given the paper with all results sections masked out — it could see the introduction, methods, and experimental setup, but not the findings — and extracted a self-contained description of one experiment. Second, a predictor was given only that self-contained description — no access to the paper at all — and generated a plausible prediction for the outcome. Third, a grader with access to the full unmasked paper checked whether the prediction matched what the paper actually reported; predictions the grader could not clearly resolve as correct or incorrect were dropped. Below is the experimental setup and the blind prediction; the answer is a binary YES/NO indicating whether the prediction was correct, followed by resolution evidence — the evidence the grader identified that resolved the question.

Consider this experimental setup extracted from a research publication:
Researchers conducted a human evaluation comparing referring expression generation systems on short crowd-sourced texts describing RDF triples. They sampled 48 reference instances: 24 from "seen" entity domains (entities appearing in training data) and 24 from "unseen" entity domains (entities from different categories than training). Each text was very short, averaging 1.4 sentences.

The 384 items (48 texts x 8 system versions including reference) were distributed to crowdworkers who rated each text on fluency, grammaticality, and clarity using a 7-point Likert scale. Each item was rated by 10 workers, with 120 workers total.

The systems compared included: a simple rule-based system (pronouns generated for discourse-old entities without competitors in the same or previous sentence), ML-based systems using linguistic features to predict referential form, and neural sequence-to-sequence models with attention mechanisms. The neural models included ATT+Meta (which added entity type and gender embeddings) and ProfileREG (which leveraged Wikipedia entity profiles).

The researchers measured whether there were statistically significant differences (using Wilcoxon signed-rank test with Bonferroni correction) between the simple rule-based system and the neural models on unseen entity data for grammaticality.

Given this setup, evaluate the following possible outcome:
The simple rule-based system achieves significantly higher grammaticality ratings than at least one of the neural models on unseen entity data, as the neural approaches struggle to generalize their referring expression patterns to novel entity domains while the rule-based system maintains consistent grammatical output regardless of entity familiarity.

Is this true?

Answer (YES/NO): YES